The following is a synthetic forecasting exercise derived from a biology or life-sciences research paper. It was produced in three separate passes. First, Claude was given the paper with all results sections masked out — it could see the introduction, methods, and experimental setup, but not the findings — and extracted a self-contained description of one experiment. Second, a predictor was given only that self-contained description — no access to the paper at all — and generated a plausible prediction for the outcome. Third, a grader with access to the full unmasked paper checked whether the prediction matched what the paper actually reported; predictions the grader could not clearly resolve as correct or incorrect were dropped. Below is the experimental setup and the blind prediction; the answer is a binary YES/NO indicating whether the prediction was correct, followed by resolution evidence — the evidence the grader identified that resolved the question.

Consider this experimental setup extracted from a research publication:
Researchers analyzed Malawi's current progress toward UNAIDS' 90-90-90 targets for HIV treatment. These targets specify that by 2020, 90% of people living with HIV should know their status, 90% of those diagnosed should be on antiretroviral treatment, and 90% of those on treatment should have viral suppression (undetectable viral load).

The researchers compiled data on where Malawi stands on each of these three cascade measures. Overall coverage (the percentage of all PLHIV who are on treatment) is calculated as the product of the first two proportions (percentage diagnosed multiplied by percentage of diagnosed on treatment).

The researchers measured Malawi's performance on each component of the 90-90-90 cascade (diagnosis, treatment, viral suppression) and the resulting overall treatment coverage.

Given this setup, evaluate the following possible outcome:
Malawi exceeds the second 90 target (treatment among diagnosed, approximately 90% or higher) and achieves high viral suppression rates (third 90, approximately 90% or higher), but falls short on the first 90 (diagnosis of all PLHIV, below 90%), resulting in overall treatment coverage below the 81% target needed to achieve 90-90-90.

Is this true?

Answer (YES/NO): YES